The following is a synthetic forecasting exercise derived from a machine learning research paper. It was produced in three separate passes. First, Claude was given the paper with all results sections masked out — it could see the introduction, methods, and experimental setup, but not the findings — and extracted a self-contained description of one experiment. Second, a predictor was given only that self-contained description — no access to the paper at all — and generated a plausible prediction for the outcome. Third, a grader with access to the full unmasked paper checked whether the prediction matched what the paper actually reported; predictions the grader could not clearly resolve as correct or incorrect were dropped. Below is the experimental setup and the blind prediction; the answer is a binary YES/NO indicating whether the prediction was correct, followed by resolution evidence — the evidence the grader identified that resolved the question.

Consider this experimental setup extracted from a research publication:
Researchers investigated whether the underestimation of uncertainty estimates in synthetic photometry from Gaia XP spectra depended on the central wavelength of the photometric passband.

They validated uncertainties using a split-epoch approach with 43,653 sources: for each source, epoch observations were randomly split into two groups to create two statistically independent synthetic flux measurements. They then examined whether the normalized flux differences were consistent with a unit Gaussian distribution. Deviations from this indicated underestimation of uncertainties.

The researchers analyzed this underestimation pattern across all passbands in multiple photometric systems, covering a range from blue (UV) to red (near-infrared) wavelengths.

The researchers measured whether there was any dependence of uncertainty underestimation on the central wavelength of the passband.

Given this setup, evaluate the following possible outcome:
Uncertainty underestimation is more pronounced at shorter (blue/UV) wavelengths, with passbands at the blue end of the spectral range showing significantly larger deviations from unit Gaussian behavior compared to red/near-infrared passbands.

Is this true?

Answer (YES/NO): NO